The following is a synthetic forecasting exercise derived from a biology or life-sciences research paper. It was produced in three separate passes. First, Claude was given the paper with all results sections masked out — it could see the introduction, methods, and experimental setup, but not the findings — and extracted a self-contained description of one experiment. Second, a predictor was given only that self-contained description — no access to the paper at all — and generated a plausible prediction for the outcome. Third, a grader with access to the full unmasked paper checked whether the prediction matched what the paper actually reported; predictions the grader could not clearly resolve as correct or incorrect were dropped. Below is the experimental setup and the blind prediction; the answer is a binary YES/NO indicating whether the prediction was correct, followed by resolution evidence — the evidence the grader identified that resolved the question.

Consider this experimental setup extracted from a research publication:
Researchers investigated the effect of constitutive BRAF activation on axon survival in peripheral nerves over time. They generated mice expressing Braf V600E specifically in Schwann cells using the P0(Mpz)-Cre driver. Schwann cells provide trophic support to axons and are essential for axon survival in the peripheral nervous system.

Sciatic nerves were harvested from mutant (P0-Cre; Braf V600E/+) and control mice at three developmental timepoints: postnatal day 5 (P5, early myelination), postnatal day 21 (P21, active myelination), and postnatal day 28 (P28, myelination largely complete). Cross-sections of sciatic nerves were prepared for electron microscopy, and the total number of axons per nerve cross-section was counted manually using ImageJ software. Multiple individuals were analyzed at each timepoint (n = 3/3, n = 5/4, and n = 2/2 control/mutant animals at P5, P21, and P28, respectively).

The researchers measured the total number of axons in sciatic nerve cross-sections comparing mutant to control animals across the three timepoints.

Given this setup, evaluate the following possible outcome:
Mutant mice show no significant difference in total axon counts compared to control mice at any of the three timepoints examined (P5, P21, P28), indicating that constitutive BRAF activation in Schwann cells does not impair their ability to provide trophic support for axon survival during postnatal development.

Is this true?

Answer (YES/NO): NO